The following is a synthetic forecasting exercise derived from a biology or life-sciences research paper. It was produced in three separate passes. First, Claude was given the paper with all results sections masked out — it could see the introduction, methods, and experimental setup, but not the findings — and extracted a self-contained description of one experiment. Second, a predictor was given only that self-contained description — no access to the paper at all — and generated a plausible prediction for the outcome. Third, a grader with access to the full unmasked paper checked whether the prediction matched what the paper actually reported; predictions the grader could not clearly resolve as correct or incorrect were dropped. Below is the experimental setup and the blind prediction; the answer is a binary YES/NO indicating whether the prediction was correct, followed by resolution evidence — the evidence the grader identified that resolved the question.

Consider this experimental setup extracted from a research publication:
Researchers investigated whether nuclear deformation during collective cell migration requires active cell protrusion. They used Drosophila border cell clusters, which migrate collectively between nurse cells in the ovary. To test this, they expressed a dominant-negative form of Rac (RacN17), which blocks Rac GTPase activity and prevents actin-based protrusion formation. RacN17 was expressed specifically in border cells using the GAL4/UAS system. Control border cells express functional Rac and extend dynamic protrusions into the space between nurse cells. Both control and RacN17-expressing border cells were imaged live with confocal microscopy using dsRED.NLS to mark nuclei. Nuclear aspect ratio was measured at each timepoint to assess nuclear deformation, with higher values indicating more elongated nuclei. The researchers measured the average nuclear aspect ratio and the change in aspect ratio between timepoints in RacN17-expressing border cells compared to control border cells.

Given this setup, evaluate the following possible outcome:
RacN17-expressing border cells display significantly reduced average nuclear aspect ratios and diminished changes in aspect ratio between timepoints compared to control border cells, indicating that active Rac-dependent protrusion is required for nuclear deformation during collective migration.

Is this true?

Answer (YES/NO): NO